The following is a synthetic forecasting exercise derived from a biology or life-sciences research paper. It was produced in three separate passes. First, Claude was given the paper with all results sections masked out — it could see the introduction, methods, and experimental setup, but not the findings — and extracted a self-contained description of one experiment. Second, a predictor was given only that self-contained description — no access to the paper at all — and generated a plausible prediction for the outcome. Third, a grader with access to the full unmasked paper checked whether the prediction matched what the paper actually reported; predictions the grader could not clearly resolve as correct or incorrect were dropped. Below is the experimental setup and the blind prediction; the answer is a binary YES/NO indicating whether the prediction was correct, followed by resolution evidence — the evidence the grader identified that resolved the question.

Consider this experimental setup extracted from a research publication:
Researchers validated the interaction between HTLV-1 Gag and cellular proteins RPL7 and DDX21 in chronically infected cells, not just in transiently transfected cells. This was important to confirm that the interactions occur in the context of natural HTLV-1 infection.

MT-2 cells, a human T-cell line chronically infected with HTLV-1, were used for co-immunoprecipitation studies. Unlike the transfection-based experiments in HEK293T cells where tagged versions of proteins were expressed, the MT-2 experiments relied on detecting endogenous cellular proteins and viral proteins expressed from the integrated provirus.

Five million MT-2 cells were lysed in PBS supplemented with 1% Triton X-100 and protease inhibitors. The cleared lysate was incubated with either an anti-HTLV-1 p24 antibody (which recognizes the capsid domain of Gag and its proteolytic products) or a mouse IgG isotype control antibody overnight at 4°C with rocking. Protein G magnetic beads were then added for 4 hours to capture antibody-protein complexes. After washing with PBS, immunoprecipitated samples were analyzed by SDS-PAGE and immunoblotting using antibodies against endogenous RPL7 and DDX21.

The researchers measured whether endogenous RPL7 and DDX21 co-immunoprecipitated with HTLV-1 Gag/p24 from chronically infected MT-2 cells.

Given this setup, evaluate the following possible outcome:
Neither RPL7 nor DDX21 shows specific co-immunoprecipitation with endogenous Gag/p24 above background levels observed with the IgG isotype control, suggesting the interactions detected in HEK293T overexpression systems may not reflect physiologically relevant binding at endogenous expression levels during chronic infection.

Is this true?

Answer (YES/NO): NO